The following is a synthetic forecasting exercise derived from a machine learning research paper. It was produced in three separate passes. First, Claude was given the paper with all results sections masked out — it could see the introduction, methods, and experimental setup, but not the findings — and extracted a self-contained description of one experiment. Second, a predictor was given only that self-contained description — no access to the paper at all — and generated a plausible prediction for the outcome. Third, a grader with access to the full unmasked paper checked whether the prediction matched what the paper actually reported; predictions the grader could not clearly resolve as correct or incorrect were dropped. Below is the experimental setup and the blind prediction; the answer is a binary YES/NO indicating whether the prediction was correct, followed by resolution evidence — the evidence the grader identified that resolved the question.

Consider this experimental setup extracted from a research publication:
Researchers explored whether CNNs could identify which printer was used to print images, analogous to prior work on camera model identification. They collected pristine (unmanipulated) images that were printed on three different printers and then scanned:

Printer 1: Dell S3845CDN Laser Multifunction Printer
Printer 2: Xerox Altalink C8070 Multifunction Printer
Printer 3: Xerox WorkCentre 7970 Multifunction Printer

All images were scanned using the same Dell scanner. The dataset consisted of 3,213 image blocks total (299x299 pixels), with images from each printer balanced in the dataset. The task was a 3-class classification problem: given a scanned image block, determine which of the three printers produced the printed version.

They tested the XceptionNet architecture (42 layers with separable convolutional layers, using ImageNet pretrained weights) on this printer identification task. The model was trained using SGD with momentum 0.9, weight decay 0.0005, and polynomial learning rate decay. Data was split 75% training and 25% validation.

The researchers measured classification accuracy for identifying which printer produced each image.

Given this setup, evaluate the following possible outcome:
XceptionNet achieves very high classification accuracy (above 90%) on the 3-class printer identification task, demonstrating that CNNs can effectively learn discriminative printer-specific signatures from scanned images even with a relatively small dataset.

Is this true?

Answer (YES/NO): YES